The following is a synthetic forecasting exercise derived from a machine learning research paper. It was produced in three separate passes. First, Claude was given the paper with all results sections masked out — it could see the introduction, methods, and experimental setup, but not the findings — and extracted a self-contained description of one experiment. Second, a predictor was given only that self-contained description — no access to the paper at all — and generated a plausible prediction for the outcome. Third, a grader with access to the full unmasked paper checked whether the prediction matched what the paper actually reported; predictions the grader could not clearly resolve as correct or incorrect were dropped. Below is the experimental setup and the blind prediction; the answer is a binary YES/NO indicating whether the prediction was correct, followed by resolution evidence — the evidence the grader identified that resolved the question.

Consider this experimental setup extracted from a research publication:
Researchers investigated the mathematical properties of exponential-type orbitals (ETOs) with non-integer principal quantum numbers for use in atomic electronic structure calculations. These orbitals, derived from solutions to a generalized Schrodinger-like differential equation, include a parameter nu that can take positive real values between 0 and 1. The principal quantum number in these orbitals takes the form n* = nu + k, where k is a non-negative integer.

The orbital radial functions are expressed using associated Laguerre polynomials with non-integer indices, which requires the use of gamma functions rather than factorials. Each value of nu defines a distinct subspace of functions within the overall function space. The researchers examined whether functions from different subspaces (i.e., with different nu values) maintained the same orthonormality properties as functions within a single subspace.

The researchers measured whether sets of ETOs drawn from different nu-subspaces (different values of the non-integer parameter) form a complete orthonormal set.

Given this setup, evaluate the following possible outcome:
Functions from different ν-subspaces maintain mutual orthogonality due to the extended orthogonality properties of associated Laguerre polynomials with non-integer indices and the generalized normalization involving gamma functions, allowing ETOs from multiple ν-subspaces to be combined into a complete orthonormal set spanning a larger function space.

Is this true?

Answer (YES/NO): NO